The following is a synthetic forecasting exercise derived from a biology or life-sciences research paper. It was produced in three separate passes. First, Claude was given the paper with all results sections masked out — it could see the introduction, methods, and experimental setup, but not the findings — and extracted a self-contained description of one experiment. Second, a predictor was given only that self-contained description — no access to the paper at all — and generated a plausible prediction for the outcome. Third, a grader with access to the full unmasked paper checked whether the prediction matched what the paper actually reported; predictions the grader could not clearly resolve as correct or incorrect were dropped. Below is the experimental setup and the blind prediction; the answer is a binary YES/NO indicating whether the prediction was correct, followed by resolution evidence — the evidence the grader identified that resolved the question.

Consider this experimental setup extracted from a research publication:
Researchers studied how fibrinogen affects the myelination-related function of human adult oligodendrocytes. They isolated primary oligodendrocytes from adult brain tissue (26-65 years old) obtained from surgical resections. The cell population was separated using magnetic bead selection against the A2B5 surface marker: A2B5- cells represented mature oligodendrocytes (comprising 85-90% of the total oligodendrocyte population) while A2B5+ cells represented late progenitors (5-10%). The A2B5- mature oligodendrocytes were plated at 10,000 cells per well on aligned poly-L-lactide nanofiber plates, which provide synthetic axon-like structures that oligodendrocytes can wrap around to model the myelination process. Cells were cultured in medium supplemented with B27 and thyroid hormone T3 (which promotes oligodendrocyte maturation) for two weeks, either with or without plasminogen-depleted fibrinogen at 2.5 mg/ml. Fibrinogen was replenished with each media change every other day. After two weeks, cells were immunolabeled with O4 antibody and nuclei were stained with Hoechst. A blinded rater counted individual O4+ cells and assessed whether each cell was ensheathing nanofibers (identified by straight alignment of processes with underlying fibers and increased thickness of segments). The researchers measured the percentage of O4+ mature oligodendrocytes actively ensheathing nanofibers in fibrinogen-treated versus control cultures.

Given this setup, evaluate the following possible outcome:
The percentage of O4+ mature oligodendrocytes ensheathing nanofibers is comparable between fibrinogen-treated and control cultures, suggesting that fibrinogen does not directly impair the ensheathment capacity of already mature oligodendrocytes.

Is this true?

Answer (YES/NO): NO